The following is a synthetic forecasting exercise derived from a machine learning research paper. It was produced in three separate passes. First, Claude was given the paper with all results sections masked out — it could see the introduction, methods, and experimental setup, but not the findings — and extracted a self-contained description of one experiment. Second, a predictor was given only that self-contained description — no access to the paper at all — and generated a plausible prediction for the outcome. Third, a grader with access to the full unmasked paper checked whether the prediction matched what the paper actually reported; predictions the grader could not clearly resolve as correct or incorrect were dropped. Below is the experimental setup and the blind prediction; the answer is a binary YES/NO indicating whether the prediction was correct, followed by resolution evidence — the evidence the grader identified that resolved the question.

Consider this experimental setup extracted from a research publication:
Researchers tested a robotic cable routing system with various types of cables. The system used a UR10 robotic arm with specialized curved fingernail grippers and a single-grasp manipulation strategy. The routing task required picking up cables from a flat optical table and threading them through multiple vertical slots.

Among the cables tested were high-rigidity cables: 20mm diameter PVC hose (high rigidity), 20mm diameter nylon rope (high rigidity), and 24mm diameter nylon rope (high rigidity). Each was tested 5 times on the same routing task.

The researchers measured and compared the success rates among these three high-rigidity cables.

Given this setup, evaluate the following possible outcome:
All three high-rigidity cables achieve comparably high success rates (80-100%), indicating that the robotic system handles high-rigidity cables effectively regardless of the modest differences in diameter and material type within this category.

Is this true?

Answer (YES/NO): YES